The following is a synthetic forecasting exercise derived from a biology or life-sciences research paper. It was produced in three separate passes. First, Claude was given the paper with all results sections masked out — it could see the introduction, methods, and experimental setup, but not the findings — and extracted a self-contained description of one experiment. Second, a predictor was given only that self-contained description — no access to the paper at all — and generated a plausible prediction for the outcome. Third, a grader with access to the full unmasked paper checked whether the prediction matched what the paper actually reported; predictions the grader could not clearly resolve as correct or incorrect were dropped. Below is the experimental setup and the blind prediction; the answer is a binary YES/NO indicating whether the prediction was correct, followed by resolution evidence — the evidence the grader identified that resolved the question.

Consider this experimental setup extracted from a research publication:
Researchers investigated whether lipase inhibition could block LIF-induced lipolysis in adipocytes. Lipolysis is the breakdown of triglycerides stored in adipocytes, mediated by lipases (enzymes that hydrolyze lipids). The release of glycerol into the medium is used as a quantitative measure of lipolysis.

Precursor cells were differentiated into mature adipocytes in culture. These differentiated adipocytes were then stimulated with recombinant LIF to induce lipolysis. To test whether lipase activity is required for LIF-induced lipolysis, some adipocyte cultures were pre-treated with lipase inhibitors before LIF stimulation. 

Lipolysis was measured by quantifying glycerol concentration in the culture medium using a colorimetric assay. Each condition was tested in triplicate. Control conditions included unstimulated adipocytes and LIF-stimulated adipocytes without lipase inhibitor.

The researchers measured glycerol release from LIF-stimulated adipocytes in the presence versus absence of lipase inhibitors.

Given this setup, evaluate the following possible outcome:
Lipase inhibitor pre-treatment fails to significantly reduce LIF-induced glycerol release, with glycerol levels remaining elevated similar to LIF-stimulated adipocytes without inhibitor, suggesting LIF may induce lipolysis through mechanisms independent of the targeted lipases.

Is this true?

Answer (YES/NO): NO